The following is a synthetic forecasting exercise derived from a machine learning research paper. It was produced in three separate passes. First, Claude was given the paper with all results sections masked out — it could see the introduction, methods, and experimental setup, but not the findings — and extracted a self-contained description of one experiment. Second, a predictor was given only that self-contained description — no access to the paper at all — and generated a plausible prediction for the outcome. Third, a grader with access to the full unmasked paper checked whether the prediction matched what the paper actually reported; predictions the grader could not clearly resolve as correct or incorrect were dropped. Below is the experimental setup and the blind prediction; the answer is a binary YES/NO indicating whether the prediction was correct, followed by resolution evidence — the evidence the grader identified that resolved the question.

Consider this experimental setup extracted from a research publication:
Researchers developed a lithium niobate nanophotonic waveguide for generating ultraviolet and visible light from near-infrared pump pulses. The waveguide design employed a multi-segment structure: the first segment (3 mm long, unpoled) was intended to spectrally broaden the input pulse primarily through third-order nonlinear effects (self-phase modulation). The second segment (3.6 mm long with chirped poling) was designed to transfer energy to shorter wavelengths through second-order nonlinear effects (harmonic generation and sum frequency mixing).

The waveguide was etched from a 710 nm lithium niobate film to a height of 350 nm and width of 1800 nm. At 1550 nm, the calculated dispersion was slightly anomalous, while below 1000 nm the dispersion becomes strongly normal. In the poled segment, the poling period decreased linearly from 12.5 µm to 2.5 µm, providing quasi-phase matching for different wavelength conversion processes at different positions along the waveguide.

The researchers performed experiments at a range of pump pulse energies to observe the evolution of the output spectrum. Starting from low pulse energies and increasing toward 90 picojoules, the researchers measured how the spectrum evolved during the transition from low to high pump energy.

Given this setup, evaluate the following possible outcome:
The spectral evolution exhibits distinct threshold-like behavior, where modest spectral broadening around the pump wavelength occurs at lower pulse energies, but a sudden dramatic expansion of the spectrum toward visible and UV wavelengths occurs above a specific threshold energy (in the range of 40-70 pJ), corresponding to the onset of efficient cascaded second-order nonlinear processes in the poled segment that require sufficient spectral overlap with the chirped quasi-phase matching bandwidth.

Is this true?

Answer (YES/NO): NO